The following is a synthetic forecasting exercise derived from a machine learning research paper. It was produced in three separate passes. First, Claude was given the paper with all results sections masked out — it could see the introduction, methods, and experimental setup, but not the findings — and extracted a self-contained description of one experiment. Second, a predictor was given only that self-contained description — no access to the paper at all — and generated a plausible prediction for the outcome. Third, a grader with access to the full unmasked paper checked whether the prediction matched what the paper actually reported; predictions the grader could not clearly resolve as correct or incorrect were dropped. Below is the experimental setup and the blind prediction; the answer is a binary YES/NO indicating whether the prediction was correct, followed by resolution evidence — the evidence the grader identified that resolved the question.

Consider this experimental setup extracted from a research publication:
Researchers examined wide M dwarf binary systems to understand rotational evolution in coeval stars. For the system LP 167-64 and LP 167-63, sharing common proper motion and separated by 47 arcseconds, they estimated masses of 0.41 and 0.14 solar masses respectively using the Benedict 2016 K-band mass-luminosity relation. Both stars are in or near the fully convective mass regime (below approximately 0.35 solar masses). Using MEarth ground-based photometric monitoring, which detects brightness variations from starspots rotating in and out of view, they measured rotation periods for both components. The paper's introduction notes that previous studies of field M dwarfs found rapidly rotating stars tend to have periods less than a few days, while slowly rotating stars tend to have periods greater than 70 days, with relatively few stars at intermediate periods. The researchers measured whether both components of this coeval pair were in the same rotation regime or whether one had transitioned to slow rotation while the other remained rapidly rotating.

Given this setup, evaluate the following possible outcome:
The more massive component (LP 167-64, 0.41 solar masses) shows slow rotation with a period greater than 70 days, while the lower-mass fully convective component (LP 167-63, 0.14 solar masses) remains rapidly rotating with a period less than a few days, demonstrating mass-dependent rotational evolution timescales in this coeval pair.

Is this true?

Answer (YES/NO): NO